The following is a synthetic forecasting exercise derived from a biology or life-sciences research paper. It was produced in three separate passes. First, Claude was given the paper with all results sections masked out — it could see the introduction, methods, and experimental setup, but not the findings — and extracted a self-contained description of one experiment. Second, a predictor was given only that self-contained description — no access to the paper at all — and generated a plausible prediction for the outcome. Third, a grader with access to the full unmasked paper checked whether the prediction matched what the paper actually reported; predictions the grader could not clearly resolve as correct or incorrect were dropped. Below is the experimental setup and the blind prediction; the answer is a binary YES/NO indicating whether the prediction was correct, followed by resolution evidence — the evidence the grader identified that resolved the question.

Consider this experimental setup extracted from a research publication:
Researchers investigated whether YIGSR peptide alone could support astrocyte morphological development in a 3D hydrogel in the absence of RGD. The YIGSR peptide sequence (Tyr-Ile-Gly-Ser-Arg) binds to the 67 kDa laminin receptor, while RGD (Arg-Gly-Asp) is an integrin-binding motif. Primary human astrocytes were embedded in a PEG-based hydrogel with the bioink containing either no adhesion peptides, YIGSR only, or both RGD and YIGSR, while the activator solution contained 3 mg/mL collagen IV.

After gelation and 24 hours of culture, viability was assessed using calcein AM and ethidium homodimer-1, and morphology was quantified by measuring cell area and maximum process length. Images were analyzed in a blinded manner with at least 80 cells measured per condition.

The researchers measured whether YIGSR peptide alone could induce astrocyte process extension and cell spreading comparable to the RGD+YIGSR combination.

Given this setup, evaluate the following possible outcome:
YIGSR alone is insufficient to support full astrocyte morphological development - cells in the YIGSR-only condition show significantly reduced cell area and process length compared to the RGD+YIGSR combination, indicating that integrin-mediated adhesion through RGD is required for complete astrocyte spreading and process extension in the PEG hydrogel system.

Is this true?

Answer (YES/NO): YES